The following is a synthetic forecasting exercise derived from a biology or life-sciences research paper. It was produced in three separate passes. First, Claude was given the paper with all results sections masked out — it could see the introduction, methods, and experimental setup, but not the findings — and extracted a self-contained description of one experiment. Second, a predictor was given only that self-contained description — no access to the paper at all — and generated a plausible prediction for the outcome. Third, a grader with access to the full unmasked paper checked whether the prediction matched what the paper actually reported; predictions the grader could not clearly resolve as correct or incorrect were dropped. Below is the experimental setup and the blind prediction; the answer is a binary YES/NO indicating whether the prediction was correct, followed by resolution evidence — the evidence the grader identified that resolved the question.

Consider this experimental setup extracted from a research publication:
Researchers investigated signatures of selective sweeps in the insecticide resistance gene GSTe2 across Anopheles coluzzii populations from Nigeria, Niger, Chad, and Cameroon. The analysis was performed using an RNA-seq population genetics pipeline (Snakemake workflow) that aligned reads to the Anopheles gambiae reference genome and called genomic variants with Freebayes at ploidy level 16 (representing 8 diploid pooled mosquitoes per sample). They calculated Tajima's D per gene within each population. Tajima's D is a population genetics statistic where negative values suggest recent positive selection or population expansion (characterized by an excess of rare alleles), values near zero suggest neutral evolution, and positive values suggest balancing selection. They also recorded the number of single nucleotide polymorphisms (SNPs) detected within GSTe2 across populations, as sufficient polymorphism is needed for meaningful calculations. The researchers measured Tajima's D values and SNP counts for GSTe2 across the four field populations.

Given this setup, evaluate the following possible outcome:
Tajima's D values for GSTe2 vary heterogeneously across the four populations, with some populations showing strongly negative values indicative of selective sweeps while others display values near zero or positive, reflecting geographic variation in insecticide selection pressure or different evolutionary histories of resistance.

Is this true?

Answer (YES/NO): NO